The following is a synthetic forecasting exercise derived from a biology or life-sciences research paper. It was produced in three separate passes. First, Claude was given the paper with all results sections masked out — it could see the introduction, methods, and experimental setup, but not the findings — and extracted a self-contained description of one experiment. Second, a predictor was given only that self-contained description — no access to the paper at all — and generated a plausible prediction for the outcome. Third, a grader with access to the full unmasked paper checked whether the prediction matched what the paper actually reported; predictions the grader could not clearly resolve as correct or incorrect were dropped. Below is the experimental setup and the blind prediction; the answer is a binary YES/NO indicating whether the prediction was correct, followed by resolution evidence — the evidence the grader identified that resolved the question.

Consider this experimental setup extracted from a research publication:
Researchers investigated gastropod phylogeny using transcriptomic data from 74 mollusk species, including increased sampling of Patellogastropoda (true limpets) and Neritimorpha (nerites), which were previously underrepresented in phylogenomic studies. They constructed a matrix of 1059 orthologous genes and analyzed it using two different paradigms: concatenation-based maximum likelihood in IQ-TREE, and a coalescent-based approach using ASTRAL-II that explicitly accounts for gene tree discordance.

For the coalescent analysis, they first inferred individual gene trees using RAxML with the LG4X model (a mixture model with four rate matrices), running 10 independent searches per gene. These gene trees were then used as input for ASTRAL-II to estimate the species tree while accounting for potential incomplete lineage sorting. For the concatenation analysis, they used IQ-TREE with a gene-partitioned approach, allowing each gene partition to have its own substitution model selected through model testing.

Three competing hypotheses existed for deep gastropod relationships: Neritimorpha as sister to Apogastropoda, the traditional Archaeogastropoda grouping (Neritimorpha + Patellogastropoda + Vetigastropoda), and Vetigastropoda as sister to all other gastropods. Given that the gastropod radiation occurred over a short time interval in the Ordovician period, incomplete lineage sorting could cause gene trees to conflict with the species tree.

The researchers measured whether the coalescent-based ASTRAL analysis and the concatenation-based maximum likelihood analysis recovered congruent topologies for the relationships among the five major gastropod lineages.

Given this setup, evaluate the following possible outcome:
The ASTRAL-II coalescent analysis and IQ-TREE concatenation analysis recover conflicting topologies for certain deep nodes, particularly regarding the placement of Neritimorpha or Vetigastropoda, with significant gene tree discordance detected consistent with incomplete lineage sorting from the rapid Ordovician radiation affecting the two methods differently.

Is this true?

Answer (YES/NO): NO